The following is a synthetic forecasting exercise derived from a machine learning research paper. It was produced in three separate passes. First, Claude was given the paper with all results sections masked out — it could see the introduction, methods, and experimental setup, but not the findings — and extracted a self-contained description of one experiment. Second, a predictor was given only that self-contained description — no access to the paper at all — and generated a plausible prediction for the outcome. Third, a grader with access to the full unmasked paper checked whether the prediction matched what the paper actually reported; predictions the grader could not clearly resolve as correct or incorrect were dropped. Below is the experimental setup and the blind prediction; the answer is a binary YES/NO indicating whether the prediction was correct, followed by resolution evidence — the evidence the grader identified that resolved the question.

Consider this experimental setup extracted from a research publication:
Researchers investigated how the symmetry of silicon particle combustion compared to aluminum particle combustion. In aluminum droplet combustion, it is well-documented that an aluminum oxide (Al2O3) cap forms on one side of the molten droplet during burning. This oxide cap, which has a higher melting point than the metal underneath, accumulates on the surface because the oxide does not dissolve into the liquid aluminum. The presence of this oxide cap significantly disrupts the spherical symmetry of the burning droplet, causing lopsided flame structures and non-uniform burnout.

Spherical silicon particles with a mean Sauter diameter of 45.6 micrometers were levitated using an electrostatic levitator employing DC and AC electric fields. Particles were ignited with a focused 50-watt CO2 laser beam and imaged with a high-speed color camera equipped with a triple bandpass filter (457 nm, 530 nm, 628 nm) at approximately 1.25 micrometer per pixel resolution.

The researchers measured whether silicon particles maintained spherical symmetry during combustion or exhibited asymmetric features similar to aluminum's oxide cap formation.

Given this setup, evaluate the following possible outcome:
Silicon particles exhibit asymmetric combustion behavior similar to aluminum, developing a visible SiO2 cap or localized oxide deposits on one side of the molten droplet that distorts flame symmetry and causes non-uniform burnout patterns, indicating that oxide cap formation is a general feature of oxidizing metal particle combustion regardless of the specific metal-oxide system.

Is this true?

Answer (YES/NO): NO